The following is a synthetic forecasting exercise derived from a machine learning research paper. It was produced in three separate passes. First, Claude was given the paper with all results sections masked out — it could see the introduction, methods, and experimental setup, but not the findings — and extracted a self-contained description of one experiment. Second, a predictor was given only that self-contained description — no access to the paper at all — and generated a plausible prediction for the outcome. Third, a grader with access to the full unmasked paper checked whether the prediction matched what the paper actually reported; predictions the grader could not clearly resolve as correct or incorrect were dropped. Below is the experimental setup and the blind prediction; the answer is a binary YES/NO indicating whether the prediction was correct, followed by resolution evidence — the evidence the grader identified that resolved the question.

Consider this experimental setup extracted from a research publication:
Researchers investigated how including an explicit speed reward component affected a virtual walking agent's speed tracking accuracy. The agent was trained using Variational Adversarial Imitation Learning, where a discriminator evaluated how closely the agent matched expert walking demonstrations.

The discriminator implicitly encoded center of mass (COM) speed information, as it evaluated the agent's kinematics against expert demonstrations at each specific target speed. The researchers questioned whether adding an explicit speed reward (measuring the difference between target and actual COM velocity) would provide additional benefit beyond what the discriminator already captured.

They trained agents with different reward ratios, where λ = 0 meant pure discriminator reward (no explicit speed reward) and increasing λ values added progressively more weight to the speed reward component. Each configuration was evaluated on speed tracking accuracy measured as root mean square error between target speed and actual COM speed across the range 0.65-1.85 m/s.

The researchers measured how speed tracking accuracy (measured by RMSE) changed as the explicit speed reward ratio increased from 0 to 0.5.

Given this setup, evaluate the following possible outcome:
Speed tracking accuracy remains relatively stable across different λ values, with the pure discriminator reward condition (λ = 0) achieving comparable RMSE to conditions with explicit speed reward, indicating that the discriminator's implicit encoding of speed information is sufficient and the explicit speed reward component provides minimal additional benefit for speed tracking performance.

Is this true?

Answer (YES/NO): NO